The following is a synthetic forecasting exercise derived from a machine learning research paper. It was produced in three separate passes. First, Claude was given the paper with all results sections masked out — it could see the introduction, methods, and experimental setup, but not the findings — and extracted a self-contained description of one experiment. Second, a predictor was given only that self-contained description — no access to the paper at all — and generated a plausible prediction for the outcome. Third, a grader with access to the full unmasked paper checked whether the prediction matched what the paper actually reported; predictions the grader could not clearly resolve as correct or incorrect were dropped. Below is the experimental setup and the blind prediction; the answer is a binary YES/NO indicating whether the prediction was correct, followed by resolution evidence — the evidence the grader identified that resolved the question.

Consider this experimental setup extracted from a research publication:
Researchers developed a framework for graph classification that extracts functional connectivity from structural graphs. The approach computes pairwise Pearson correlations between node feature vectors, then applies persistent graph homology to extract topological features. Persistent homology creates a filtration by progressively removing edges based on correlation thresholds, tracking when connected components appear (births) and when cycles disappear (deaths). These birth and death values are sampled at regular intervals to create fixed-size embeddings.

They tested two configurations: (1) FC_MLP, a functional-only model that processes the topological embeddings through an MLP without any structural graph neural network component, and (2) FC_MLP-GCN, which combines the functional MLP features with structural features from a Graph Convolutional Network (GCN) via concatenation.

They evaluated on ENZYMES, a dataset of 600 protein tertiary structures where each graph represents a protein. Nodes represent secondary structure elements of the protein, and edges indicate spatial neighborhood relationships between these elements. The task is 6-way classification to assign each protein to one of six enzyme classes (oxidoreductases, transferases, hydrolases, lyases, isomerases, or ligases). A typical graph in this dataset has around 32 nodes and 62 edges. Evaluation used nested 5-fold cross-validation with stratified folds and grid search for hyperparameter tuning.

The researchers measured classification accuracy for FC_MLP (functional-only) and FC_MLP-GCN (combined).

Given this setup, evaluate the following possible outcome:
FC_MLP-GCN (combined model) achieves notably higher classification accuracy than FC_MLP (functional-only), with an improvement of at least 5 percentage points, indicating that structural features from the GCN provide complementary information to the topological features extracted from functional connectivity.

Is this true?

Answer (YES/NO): YES